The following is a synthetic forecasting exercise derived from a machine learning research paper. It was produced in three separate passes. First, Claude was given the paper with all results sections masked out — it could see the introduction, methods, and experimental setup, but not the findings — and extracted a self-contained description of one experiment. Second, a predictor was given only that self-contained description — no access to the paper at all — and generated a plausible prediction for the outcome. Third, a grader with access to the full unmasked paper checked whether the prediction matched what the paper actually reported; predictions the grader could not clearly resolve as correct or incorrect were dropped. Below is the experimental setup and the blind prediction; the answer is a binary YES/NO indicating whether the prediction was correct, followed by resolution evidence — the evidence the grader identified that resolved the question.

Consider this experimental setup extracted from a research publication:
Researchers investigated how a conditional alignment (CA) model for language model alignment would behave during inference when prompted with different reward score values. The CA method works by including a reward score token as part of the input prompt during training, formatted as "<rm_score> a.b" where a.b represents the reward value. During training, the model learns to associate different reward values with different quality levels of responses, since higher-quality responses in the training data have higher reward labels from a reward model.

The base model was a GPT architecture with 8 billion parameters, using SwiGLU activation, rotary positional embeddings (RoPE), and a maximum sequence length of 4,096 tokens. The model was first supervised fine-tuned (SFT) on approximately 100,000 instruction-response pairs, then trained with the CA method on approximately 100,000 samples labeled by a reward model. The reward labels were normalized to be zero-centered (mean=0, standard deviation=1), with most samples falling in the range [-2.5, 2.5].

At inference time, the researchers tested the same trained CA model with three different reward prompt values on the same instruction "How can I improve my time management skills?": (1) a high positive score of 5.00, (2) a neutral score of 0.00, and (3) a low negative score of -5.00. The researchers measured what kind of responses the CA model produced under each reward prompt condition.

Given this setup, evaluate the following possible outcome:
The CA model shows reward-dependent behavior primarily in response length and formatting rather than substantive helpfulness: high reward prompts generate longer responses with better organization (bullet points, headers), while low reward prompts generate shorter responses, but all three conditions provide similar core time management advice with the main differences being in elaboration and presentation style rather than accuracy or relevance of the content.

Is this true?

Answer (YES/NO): NO